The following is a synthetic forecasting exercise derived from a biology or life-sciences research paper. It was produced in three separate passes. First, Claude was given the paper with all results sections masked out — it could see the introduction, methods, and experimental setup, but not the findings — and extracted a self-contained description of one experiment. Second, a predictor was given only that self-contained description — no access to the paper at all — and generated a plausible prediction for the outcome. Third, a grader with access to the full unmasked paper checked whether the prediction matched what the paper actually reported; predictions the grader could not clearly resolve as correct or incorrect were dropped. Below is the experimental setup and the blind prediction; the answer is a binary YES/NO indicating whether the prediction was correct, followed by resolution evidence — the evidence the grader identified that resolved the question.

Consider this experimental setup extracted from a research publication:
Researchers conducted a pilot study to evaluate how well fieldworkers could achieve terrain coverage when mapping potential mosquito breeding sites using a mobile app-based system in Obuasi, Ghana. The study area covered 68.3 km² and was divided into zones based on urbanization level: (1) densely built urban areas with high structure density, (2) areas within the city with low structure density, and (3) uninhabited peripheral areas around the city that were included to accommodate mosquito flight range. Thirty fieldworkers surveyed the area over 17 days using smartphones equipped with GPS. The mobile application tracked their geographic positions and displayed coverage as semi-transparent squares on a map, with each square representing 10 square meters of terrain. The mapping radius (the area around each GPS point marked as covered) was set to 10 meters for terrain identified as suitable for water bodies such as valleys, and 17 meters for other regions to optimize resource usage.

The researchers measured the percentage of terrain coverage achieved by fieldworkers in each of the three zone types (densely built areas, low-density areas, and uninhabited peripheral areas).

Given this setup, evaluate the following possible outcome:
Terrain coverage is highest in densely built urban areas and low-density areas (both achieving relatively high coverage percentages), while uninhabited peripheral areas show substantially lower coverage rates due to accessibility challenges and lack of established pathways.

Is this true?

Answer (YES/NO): NO